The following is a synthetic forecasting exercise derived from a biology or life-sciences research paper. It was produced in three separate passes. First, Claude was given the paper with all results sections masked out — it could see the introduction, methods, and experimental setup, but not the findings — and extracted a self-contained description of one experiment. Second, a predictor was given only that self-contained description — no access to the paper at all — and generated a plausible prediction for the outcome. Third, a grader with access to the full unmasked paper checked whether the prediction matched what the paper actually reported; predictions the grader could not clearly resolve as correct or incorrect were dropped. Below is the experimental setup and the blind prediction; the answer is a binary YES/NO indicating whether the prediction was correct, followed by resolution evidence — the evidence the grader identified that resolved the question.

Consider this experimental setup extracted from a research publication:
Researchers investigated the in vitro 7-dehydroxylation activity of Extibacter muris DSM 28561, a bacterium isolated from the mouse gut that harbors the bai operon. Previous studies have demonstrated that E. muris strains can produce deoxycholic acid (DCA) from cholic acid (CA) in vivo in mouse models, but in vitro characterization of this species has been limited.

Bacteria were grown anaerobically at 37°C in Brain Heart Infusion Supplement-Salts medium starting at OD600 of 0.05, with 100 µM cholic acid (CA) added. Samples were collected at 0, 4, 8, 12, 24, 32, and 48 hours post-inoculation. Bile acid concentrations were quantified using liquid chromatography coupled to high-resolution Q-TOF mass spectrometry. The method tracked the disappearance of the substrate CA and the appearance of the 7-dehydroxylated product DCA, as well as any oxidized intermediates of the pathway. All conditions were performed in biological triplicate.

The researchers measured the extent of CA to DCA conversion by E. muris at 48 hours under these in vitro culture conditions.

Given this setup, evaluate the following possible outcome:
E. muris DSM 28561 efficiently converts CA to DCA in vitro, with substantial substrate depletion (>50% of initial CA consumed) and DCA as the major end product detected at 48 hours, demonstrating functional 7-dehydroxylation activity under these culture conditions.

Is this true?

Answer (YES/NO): NO